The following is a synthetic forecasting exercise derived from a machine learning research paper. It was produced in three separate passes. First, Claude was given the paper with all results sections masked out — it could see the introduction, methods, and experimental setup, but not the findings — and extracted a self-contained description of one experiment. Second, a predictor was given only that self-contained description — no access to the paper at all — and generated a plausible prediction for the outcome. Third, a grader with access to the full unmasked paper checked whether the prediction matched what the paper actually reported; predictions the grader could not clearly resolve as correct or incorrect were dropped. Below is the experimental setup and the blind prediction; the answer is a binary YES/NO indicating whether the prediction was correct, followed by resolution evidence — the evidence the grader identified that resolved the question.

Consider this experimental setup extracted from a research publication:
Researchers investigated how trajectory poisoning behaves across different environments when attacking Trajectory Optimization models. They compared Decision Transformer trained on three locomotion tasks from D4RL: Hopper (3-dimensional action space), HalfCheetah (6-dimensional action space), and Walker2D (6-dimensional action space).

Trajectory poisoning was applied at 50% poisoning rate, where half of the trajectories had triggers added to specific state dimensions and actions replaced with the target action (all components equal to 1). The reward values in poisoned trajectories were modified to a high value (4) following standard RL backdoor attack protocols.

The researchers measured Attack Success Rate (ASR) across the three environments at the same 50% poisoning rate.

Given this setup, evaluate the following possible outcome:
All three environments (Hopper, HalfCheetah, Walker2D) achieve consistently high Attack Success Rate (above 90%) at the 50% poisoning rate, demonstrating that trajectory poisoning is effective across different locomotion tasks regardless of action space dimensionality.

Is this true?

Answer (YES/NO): NO